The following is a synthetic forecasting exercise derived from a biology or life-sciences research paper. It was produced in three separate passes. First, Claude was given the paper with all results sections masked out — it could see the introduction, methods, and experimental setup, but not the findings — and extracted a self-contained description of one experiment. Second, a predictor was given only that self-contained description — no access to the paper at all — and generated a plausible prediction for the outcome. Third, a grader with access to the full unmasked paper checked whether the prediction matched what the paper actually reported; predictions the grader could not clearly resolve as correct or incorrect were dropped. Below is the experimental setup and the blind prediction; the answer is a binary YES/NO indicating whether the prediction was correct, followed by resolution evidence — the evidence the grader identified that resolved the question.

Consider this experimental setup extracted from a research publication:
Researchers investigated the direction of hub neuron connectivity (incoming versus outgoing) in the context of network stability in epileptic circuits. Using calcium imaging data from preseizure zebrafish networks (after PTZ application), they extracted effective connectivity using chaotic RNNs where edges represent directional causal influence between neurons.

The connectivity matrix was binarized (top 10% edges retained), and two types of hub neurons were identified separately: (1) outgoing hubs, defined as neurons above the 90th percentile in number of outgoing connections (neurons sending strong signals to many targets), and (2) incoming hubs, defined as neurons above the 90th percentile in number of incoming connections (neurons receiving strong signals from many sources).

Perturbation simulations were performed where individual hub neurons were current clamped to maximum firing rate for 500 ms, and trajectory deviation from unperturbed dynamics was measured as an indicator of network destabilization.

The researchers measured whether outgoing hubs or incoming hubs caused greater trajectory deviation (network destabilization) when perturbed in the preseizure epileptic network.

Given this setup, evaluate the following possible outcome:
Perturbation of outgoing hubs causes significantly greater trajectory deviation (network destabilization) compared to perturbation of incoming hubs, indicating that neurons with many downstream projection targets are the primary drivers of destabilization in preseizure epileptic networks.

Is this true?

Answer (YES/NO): YES